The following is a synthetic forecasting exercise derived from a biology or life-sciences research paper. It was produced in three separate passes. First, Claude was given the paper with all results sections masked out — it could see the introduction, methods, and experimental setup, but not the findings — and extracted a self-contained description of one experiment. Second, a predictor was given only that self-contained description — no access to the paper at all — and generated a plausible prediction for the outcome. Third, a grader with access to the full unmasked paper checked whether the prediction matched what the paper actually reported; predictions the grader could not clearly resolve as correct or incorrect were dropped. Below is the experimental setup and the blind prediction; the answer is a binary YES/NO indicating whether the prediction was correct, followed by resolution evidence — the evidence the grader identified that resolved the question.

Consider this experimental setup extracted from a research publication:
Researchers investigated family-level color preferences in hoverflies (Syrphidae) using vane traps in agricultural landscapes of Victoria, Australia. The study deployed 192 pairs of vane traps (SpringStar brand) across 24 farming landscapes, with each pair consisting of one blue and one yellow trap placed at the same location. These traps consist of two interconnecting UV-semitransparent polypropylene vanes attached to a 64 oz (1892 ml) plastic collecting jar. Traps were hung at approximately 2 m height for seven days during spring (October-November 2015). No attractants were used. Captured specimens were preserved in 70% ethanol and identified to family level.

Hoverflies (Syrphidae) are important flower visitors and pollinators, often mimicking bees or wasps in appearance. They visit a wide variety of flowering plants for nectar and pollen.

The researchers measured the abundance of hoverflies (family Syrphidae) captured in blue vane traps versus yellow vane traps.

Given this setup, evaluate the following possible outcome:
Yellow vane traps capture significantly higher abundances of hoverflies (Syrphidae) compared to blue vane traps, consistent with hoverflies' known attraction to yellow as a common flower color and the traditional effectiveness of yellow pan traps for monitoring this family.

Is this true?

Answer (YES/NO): NO